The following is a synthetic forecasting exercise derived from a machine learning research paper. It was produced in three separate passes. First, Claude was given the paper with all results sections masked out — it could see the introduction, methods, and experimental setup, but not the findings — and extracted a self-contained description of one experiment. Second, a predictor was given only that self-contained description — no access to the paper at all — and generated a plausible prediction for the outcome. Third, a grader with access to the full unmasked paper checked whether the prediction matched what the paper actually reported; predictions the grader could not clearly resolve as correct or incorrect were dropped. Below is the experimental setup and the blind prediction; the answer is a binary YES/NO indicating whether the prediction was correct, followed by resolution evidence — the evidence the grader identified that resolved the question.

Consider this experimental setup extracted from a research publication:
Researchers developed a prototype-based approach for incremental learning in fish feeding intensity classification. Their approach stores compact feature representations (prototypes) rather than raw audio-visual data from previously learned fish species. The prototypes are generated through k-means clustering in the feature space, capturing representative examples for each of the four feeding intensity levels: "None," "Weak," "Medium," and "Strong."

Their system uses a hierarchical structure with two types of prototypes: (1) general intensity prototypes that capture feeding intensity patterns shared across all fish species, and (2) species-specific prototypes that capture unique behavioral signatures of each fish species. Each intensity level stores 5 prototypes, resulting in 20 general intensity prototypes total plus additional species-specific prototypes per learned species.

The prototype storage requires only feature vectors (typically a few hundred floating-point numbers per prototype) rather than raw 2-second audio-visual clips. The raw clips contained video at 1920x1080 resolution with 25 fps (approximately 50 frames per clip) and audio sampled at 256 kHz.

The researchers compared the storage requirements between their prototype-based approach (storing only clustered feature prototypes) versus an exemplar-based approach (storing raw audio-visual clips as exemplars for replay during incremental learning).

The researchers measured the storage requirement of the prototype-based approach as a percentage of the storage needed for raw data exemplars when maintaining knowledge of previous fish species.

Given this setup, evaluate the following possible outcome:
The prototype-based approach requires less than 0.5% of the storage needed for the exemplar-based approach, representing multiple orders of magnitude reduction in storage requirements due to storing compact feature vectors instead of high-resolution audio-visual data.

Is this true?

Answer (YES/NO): YES